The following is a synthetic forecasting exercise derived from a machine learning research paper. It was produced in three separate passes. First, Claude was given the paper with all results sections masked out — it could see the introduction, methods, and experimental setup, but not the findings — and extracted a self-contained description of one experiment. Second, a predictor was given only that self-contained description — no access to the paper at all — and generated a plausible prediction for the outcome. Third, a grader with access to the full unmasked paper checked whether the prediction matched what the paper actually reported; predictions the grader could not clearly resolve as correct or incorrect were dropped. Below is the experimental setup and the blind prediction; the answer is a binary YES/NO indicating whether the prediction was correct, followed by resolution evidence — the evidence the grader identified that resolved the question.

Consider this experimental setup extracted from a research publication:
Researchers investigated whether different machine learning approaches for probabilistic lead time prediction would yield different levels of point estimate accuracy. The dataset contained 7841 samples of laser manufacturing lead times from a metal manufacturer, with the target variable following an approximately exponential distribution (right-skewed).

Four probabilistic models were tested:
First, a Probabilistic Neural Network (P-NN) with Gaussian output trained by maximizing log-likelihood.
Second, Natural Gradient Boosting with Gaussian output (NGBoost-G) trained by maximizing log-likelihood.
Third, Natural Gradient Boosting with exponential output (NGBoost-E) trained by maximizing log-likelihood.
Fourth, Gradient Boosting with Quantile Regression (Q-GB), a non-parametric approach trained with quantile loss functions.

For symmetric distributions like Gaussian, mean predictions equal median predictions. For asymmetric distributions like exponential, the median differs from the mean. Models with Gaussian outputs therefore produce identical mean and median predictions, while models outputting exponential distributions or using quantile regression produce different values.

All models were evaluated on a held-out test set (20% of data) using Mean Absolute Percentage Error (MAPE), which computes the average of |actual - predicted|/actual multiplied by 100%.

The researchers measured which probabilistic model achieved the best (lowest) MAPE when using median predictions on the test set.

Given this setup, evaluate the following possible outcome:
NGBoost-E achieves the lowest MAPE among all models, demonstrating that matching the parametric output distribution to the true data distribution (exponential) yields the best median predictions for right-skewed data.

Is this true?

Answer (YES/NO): YES